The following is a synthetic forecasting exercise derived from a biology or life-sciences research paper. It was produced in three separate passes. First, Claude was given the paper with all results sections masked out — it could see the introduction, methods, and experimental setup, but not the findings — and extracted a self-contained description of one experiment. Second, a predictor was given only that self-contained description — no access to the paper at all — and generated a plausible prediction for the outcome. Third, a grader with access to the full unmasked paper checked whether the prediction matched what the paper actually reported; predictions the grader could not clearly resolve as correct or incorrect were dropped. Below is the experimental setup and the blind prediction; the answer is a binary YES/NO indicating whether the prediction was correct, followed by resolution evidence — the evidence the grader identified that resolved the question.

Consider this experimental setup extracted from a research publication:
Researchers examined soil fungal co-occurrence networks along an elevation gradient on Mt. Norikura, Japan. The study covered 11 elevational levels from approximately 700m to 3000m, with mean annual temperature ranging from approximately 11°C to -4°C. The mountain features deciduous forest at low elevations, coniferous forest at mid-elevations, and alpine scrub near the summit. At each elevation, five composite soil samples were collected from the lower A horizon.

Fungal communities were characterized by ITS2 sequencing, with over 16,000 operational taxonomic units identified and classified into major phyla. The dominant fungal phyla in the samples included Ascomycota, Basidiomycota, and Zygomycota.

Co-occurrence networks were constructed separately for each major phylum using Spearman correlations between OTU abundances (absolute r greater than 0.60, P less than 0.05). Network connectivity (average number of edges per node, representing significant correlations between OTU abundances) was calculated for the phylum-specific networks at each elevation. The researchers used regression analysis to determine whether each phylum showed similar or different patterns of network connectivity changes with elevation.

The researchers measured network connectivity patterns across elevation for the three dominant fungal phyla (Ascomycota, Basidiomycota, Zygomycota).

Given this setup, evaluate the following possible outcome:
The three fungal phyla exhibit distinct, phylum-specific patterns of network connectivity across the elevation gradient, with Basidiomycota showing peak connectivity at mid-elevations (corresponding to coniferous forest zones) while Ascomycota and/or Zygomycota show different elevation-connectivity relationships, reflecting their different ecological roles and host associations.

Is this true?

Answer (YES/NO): NO